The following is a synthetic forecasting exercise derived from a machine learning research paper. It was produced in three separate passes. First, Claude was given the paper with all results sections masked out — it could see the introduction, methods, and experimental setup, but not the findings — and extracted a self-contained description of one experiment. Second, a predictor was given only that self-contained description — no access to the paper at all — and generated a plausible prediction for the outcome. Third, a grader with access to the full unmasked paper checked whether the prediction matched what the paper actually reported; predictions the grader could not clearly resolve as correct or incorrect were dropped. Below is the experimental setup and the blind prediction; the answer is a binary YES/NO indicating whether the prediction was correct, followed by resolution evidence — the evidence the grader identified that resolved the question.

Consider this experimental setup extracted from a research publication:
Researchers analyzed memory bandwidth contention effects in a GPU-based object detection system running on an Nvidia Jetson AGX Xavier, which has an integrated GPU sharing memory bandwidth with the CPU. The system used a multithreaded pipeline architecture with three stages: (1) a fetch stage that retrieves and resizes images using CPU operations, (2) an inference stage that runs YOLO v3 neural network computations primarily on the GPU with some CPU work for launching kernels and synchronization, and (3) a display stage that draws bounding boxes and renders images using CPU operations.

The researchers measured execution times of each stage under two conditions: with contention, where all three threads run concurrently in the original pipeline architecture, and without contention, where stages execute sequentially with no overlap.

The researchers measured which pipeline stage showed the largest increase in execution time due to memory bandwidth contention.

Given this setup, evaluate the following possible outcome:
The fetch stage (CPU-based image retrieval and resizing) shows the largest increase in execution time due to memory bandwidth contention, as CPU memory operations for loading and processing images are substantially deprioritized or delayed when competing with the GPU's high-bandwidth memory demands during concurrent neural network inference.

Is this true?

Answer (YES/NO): NO